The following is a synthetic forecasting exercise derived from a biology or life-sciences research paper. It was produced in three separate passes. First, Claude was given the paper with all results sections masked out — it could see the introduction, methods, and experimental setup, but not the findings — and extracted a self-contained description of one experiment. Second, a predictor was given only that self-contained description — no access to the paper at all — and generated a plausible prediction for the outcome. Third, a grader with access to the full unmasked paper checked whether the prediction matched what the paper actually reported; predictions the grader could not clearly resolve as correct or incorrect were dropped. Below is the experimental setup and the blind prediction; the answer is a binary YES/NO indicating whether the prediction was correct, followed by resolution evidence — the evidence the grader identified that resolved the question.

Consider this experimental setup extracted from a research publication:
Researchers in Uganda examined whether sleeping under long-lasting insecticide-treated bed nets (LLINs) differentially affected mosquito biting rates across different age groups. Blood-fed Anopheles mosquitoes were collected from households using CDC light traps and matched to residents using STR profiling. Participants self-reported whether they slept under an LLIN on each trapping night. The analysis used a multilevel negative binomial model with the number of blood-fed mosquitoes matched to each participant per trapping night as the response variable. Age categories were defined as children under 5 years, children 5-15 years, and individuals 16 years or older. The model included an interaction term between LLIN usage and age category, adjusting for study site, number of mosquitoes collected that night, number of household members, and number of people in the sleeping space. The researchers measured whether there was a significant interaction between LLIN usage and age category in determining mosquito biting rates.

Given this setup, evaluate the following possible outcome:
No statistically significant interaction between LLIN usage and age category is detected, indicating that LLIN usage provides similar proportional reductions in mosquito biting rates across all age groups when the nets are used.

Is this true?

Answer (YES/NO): NO